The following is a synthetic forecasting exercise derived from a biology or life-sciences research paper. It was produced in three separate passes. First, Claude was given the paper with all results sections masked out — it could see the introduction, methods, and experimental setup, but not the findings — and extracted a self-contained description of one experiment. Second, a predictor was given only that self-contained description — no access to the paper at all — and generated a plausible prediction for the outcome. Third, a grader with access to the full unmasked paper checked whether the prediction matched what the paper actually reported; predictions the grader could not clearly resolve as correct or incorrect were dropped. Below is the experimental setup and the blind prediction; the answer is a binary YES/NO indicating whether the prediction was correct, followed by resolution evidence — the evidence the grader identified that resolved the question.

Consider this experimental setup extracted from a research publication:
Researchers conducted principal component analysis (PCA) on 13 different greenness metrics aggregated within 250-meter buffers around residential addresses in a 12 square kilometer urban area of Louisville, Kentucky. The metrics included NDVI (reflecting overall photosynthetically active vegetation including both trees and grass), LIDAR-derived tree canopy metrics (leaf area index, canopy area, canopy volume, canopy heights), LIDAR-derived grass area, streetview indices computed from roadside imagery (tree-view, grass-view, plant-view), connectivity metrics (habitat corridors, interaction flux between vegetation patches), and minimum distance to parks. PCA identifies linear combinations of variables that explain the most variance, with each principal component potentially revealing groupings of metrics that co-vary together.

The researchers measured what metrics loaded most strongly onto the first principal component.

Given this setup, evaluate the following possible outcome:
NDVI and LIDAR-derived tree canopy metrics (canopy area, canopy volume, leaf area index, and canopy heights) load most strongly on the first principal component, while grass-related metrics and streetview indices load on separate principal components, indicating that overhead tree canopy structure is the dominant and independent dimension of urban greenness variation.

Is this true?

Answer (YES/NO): NO